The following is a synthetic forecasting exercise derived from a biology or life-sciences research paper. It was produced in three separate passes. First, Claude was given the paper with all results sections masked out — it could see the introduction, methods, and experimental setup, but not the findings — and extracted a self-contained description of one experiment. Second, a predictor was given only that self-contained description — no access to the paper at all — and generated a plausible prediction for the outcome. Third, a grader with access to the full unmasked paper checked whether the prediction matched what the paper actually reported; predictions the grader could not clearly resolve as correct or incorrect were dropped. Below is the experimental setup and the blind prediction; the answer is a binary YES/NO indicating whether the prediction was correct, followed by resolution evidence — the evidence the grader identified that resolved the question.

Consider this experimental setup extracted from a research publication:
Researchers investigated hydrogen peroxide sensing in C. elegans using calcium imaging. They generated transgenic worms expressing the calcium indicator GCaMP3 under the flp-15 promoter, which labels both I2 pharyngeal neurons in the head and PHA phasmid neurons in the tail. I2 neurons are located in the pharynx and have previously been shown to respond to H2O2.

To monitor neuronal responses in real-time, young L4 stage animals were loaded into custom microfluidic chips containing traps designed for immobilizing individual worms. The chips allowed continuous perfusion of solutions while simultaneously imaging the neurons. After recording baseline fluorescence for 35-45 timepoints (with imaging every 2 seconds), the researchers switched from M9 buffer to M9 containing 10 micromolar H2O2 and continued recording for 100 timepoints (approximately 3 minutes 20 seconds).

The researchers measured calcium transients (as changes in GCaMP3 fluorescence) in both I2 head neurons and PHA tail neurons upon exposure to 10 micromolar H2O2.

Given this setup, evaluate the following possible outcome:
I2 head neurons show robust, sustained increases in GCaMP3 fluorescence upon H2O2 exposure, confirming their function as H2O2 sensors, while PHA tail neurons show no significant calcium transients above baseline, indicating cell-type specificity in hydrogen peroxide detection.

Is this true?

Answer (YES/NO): NO